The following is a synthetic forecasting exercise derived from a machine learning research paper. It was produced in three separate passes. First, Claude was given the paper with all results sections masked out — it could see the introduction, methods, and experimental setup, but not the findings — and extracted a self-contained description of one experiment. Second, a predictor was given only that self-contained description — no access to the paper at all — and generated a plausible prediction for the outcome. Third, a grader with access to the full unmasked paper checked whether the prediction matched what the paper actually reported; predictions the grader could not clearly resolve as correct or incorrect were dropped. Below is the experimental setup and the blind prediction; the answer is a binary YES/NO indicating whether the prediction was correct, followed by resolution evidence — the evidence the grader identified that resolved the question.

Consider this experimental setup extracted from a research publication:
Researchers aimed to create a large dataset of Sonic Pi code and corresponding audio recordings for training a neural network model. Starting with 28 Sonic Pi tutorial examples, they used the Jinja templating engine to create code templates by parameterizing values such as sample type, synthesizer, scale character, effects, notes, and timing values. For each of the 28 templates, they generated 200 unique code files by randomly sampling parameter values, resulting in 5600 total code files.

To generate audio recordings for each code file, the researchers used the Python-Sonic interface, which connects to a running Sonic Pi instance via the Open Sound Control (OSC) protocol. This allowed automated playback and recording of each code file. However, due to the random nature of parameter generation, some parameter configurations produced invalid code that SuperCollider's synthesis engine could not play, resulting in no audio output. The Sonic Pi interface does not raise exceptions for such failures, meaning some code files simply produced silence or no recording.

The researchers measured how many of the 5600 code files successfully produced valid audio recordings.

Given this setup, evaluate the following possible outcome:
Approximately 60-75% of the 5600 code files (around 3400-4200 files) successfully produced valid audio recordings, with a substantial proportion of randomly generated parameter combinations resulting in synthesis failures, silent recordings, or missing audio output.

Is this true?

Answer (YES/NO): NO